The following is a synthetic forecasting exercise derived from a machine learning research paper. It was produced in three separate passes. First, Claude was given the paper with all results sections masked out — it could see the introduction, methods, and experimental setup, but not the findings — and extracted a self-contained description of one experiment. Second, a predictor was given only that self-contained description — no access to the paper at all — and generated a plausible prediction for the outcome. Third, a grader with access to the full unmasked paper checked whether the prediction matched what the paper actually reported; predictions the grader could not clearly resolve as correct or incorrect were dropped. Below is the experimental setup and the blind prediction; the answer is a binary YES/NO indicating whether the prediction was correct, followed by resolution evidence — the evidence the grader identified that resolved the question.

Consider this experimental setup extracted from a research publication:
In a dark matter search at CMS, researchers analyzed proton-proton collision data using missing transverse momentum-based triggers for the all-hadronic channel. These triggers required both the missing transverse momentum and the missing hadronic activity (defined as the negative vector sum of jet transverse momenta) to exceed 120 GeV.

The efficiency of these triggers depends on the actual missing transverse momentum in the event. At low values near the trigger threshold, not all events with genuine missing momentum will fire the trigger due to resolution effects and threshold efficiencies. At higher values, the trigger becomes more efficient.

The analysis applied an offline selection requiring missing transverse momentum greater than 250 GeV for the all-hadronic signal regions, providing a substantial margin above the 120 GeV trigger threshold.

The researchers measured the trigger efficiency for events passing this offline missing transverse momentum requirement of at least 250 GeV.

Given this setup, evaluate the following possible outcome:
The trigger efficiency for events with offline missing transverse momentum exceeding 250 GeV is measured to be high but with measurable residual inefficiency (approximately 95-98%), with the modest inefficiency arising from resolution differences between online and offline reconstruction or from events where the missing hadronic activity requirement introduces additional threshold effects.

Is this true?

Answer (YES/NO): NO